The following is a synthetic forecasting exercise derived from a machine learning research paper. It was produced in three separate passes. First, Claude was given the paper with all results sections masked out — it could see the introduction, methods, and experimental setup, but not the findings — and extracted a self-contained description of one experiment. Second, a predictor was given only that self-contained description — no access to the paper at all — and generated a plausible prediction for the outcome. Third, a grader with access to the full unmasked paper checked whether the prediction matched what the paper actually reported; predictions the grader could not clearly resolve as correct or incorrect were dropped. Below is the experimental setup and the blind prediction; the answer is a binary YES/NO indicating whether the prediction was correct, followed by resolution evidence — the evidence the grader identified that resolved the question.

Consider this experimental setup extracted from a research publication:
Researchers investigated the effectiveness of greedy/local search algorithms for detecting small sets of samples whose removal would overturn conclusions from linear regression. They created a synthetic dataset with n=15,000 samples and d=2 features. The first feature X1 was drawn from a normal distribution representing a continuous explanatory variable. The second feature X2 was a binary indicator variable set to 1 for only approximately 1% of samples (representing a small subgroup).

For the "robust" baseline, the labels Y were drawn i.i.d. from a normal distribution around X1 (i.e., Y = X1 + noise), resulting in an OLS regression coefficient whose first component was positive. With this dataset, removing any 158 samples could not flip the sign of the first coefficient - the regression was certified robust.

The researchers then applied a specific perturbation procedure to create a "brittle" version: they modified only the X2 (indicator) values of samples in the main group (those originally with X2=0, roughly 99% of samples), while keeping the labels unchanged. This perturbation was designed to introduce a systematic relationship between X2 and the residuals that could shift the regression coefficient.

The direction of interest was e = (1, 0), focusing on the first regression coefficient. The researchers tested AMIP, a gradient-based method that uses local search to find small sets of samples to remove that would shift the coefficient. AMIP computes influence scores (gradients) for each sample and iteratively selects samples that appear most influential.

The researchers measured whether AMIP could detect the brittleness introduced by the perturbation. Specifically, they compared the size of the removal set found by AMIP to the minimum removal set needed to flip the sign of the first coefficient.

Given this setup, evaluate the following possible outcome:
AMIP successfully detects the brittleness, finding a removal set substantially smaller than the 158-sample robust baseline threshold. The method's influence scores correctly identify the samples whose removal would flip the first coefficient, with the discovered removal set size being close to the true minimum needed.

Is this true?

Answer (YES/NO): NO